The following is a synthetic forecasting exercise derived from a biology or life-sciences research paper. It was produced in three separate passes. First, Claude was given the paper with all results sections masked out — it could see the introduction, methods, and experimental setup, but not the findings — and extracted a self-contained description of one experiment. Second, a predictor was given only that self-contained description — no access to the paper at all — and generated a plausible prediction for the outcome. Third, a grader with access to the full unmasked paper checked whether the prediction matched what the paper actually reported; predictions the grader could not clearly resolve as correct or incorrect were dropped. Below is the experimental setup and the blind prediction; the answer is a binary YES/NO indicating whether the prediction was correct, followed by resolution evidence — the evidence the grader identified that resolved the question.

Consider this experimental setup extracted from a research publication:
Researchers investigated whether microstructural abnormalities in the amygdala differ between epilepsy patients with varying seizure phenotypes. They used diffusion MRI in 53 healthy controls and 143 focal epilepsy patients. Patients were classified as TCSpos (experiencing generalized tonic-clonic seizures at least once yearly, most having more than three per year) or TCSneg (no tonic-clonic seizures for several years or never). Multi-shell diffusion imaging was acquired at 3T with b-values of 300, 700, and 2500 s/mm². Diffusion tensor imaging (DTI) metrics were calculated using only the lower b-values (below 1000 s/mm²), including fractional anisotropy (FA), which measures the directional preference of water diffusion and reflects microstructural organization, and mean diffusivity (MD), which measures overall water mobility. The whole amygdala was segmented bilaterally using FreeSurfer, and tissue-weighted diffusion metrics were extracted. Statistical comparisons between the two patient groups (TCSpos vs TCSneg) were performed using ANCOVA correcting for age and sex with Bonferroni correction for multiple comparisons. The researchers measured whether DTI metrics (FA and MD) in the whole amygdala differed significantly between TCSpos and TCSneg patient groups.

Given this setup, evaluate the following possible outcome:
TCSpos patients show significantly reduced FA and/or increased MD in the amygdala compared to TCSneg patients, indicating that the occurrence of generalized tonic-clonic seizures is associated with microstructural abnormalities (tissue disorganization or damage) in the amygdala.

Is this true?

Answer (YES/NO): NO